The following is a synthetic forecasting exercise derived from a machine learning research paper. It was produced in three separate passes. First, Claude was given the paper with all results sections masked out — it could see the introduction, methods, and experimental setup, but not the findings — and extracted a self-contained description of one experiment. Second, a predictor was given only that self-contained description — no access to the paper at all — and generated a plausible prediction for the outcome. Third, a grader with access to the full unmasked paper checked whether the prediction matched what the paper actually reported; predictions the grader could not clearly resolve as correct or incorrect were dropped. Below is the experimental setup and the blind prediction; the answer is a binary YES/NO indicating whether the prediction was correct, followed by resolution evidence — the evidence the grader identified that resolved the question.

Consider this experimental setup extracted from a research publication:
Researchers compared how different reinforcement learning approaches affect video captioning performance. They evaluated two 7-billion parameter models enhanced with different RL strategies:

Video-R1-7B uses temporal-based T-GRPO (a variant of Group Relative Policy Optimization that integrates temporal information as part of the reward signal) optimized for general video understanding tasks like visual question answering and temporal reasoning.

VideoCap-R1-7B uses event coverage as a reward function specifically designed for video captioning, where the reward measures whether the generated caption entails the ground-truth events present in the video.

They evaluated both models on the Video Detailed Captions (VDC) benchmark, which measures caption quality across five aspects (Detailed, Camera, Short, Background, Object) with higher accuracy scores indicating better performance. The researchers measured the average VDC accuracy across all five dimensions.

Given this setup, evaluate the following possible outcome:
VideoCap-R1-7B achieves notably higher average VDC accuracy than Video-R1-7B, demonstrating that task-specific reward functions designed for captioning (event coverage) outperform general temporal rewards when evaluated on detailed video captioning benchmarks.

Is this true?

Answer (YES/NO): NO